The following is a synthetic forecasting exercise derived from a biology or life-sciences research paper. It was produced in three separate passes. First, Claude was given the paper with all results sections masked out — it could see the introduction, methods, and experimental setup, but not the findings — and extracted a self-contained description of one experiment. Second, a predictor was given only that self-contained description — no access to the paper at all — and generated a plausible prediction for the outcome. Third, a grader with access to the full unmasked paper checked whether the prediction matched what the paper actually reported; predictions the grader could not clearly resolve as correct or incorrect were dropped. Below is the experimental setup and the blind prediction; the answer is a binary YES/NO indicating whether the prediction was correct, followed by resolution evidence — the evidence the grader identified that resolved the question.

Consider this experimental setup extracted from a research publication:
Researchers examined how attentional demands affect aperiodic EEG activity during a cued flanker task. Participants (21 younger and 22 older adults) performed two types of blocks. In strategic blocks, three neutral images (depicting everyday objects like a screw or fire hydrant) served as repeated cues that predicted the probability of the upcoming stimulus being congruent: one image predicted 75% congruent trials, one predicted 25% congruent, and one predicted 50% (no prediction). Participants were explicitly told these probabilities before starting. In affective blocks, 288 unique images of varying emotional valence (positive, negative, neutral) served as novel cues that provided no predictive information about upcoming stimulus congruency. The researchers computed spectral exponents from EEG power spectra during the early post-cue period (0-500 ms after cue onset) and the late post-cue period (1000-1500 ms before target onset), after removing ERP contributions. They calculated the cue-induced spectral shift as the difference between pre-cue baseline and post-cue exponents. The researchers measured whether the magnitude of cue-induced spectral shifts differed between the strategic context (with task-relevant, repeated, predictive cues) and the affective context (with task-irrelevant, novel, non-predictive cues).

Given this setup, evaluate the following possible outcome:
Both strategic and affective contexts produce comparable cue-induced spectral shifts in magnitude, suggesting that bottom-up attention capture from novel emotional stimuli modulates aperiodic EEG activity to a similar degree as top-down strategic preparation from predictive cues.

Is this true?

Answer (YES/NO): NO